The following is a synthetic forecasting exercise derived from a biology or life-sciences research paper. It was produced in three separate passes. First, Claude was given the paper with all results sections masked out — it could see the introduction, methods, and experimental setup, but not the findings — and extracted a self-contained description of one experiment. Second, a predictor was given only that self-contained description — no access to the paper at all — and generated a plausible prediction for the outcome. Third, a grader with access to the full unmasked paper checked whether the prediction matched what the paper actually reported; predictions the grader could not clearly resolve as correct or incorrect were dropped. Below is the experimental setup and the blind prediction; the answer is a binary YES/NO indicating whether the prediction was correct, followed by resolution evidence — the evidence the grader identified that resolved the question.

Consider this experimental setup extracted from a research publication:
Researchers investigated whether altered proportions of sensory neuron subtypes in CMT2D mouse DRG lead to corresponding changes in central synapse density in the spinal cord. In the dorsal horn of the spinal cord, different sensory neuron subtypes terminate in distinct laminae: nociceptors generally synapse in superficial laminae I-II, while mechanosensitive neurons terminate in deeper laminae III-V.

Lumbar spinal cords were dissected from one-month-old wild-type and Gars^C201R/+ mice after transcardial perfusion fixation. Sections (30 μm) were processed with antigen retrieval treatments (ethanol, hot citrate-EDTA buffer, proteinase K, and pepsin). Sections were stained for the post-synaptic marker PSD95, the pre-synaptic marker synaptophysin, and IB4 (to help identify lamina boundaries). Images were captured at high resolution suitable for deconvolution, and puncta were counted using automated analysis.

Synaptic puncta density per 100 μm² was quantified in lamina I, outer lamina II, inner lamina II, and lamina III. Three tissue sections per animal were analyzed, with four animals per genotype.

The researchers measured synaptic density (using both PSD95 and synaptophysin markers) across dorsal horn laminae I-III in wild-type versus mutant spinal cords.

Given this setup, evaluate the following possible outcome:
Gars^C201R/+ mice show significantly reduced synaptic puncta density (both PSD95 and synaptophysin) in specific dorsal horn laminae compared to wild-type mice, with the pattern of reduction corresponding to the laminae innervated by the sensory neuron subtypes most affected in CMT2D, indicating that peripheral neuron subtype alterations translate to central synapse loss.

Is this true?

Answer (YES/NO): NO